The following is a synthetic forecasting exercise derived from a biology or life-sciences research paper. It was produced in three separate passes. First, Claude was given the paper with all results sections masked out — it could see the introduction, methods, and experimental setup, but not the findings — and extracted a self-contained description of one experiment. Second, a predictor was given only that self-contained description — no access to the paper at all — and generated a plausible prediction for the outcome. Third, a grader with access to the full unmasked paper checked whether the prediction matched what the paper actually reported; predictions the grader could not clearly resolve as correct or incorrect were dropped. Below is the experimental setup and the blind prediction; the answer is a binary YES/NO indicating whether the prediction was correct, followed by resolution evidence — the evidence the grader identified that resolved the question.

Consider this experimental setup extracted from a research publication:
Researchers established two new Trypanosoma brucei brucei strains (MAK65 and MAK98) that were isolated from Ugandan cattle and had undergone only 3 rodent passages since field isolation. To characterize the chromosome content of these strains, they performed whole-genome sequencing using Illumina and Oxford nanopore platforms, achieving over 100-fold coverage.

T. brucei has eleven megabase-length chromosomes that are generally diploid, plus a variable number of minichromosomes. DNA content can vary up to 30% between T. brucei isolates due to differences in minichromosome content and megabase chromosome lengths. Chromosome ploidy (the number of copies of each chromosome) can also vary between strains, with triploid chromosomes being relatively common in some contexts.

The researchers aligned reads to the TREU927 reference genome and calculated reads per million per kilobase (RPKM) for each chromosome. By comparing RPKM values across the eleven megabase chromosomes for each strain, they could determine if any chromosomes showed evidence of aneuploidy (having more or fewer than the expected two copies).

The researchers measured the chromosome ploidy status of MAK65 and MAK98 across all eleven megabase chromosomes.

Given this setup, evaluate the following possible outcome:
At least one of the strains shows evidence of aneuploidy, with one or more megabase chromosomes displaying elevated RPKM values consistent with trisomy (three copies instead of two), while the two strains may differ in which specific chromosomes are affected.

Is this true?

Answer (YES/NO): YES